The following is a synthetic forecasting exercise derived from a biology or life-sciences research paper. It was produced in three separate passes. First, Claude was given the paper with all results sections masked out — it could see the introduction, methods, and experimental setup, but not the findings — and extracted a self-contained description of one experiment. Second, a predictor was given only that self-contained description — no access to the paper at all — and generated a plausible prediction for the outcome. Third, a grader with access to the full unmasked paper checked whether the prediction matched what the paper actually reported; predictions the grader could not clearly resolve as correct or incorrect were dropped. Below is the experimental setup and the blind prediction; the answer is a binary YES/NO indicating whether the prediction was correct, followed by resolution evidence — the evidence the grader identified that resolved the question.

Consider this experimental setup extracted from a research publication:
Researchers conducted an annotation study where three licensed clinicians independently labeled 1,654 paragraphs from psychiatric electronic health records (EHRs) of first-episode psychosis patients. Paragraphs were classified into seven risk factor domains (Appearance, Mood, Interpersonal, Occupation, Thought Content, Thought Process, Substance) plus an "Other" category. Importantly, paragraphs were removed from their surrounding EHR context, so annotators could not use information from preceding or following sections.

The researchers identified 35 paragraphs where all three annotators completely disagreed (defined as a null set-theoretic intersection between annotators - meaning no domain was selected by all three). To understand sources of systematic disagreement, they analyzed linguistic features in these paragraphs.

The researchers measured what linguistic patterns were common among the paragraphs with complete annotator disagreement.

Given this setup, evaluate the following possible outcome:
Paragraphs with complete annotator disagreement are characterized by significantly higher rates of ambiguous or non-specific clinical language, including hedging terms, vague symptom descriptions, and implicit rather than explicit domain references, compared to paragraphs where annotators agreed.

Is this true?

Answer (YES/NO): NO